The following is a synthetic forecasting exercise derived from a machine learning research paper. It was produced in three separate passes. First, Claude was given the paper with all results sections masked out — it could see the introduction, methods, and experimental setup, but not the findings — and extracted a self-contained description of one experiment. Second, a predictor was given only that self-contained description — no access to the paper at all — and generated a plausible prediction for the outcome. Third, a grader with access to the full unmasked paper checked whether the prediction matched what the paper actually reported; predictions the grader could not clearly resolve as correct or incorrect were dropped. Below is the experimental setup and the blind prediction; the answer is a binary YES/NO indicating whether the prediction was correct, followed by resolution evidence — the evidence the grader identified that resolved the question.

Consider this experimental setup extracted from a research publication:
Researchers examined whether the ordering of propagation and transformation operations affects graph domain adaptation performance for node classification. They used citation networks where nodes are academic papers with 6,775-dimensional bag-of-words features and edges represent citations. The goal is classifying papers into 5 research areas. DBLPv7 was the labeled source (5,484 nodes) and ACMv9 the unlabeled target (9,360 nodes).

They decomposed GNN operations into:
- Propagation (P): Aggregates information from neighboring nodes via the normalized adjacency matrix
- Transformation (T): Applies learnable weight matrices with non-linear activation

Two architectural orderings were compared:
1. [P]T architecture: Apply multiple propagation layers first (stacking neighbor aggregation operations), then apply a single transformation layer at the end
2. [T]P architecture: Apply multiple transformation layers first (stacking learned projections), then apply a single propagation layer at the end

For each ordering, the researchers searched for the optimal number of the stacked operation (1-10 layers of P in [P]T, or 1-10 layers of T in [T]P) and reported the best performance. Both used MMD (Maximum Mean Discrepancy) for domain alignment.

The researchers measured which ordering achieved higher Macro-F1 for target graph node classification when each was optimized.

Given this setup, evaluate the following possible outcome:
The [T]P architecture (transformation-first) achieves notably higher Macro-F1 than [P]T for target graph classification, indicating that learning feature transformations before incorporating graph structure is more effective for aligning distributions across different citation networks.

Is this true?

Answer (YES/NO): NO